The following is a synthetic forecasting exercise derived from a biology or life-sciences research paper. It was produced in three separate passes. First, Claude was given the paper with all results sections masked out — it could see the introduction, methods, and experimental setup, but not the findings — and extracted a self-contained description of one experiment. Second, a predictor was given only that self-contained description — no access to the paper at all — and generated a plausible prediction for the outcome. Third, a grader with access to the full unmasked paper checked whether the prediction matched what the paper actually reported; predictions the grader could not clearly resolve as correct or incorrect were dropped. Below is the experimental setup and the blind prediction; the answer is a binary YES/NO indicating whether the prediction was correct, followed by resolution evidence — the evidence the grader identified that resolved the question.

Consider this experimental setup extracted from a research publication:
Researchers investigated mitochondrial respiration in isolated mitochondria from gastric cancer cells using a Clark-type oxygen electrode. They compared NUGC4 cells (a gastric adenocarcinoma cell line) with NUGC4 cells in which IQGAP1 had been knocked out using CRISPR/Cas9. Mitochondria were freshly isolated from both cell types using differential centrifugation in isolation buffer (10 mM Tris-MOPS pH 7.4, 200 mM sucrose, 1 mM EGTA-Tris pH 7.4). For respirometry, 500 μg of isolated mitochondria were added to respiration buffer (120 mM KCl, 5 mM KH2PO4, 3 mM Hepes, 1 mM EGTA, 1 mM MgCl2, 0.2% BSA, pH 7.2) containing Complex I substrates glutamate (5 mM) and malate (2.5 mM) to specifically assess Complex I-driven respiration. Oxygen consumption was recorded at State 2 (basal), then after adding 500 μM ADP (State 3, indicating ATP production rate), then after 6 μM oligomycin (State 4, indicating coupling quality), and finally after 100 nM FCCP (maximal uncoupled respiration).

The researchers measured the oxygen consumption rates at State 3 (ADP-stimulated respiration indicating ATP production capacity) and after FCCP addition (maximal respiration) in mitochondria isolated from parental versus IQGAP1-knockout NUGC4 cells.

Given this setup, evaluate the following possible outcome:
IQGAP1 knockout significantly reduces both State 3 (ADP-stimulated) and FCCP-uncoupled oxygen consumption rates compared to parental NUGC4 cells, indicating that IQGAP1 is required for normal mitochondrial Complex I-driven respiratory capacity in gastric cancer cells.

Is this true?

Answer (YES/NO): NO